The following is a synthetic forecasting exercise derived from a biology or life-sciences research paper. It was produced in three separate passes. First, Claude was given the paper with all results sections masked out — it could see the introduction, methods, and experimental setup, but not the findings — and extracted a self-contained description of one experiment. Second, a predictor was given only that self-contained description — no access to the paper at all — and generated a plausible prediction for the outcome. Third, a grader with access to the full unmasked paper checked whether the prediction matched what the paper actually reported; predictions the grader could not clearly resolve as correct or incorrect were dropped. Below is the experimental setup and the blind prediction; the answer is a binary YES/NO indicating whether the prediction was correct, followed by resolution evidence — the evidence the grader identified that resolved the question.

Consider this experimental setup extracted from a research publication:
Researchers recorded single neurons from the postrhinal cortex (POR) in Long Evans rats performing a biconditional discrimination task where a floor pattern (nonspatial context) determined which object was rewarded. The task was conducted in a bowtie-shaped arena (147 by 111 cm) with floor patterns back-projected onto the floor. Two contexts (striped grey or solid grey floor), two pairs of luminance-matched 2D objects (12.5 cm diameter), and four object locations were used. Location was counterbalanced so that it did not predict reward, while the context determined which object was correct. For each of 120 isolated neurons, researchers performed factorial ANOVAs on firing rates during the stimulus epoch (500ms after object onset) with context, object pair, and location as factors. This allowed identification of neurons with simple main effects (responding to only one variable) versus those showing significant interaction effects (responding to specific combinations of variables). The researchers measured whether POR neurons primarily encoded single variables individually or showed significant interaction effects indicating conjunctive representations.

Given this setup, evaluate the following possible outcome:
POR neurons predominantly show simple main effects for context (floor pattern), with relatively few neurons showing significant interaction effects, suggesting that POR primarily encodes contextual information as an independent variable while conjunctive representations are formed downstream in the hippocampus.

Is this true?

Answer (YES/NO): NO